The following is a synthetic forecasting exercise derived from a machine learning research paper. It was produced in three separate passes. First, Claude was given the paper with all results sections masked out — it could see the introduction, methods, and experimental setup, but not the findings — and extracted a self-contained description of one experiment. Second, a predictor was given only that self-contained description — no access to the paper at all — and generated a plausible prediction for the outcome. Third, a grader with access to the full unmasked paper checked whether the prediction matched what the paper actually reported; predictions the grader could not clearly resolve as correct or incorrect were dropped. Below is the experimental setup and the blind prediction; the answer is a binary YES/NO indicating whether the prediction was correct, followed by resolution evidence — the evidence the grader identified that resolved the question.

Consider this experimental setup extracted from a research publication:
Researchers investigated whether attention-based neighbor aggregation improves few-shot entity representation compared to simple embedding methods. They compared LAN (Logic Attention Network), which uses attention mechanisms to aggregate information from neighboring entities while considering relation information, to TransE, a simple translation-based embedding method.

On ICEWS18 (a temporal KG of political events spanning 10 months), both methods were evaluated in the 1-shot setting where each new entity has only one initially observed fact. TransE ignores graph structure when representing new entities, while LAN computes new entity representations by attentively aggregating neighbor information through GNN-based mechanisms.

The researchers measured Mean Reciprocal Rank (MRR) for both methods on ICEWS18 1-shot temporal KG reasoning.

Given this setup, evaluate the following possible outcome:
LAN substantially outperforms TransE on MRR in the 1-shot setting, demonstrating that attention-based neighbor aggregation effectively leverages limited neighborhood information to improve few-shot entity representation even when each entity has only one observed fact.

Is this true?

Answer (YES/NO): YES